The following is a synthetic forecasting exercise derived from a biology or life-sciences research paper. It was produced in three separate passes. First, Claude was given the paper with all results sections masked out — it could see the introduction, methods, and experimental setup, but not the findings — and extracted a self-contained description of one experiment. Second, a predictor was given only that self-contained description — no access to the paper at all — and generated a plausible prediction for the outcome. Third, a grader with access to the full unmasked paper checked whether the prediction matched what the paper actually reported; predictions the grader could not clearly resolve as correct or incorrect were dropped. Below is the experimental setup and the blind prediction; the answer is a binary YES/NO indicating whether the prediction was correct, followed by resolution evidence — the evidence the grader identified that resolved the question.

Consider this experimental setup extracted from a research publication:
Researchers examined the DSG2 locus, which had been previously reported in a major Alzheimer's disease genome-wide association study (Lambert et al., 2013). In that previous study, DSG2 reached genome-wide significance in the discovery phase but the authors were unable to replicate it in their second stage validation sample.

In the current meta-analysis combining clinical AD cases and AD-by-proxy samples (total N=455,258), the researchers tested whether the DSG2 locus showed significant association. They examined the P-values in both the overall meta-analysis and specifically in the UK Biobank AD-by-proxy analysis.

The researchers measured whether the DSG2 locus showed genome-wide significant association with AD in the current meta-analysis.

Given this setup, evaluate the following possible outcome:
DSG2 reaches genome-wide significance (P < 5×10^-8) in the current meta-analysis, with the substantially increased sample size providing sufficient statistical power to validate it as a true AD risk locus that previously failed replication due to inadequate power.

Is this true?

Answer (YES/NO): NO